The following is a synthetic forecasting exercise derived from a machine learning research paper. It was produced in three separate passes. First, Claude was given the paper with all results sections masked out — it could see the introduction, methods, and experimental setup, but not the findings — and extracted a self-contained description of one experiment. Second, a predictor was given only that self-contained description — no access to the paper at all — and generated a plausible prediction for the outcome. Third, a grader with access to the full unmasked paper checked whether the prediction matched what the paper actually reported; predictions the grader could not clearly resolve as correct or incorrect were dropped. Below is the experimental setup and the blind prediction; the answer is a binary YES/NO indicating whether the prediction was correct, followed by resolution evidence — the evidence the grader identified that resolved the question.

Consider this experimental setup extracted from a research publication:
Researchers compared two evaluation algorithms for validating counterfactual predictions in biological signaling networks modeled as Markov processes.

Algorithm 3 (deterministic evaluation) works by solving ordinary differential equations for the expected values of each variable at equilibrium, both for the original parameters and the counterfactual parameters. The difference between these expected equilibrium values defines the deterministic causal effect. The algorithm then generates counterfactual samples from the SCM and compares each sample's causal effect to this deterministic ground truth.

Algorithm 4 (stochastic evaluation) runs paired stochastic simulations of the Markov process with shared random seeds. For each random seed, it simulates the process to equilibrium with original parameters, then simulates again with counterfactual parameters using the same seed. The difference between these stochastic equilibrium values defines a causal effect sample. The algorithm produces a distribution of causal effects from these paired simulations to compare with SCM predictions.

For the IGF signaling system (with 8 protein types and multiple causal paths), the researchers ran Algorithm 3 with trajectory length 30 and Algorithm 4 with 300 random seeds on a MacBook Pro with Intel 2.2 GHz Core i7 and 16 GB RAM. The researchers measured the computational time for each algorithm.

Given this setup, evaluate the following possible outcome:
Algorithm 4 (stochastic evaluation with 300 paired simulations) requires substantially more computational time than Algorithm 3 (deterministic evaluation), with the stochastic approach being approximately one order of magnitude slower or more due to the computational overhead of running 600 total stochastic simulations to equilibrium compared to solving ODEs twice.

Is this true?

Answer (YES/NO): YES